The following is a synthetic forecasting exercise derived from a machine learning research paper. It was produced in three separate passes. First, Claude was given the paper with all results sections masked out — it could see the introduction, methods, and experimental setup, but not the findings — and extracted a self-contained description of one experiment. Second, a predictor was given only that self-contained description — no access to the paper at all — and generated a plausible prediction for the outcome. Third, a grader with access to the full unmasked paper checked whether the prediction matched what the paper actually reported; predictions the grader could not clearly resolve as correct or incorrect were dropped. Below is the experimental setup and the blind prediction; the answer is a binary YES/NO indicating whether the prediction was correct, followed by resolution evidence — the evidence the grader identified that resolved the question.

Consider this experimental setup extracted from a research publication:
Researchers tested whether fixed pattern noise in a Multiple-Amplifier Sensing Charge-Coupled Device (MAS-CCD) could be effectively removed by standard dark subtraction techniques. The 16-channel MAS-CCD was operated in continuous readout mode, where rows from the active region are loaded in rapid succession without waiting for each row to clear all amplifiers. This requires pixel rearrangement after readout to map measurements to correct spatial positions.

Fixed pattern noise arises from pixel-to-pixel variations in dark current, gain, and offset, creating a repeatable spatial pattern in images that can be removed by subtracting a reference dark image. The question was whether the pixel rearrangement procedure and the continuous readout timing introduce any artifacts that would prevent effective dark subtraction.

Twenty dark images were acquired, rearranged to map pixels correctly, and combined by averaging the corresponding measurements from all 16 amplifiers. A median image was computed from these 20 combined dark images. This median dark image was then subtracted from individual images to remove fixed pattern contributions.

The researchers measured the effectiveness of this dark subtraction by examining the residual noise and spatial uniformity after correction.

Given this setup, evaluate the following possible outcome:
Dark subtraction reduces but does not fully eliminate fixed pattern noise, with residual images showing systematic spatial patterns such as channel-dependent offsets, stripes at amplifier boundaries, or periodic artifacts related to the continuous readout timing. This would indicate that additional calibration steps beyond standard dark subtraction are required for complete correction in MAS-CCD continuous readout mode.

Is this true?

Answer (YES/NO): NO